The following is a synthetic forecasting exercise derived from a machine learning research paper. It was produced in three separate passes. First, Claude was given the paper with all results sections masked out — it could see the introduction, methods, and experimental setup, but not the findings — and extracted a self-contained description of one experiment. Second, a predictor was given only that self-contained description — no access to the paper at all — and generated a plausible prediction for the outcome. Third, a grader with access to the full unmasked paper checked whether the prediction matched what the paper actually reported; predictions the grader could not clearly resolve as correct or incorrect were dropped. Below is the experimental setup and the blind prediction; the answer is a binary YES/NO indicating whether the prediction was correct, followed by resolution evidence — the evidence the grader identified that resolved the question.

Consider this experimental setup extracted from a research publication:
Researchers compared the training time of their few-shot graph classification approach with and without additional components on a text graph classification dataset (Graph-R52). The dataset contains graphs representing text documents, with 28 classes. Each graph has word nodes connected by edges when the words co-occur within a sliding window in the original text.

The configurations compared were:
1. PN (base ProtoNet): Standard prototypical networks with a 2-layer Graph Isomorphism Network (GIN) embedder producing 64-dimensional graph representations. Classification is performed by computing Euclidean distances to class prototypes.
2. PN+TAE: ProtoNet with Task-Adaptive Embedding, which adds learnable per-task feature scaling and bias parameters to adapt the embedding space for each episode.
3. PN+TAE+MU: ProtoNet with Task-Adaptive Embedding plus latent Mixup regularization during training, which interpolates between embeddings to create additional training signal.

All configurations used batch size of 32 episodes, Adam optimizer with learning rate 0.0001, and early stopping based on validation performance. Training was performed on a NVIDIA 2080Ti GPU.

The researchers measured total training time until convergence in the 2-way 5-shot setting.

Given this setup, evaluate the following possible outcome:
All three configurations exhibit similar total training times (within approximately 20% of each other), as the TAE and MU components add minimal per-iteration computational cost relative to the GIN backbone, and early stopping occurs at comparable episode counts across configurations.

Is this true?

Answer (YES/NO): NO